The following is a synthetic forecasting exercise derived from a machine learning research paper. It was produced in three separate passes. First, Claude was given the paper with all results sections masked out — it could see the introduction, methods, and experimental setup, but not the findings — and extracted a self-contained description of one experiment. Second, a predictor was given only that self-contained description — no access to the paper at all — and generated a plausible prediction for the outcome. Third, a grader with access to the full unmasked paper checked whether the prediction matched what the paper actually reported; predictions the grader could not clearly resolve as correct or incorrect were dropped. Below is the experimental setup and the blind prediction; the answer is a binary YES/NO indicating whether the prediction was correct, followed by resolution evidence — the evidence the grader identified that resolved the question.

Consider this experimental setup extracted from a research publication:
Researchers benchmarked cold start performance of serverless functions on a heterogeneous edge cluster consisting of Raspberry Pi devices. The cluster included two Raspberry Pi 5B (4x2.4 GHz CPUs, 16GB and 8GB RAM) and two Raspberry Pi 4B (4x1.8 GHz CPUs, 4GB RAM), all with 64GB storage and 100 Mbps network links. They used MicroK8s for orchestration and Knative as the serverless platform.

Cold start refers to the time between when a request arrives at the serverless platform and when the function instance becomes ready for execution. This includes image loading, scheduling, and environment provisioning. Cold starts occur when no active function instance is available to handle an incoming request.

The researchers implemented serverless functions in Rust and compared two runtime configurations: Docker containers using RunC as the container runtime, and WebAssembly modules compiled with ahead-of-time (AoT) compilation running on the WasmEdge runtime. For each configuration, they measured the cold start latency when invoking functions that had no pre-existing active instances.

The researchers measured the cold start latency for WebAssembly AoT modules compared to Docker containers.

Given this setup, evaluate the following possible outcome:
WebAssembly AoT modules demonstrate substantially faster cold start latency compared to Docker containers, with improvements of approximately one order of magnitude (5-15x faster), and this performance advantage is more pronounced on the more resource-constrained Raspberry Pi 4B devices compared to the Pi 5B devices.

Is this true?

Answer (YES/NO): NO